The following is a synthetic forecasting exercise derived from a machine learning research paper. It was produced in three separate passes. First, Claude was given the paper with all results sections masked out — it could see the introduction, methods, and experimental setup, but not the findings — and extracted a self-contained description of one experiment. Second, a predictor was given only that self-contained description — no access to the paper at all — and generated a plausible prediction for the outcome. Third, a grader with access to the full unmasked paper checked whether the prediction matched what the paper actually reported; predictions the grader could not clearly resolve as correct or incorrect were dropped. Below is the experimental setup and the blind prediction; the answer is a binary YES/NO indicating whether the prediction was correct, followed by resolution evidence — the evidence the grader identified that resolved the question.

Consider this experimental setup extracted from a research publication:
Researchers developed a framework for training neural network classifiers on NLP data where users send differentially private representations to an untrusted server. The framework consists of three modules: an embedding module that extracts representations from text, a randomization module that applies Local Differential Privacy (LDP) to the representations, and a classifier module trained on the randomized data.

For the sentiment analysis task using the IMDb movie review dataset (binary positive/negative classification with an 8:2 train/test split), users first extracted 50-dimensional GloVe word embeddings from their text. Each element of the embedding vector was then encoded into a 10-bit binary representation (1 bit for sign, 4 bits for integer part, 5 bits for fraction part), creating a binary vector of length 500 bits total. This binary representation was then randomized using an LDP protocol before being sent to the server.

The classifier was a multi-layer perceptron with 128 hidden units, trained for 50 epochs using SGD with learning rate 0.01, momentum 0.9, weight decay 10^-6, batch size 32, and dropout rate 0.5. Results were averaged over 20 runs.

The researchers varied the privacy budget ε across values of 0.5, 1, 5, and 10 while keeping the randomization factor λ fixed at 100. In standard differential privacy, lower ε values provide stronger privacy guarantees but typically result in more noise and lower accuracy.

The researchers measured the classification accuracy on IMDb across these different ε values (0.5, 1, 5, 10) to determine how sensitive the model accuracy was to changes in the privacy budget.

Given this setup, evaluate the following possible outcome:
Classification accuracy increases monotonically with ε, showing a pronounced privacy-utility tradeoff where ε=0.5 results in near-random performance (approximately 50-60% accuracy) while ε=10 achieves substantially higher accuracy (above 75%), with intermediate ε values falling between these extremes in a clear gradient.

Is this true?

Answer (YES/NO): NO